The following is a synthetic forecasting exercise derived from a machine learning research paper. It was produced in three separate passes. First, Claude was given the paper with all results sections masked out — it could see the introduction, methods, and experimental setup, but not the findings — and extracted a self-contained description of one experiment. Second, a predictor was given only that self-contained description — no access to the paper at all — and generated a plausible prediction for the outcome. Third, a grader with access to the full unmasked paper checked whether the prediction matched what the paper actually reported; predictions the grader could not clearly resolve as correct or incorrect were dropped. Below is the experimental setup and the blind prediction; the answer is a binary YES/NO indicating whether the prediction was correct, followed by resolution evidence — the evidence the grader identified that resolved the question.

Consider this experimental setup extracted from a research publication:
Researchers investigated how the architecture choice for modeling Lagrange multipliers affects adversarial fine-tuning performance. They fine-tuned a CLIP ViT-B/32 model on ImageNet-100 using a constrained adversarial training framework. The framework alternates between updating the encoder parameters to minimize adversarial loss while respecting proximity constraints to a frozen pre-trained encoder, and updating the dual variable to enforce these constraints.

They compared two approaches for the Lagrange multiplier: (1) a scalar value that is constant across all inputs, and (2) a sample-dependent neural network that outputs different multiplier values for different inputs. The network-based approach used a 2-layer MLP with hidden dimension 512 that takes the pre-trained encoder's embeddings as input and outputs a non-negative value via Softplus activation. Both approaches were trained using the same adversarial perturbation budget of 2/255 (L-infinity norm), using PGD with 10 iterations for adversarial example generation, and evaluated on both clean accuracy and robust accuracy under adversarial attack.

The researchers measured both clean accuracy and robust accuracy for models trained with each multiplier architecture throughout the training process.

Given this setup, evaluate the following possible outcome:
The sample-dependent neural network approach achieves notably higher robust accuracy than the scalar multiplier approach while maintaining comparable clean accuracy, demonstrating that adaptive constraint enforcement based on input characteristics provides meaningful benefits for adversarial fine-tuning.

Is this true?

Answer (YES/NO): YES